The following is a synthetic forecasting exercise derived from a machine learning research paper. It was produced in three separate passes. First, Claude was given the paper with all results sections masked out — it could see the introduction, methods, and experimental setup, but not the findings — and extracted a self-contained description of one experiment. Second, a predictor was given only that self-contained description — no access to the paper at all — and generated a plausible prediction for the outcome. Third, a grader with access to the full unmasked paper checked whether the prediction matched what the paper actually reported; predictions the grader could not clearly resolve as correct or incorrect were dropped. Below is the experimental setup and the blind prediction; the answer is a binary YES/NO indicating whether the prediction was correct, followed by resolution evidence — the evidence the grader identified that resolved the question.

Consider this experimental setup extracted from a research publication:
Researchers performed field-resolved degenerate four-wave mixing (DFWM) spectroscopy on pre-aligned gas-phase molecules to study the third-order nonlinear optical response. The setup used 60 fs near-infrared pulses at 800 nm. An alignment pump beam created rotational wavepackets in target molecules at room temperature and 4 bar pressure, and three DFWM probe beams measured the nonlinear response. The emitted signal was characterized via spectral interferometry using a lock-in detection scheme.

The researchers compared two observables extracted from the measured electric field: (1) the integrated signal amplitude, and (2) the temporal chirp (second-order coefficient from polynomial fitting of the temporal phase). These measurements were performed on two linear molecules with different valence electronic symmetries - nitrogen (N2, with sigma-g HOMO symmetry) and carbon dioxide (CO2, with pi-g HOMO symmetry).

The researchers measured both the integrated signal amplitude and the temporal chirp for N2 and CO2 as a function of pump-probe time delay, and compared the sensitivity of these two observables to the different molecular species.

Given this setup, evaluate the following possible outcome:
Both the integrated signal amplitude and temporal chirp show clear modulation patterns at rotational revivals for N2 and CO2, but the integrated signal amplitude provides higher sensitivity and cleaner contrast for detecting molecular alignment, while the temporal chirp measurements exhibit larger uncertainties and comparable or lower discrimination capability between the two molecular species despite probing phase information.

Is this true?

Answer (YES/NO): NO